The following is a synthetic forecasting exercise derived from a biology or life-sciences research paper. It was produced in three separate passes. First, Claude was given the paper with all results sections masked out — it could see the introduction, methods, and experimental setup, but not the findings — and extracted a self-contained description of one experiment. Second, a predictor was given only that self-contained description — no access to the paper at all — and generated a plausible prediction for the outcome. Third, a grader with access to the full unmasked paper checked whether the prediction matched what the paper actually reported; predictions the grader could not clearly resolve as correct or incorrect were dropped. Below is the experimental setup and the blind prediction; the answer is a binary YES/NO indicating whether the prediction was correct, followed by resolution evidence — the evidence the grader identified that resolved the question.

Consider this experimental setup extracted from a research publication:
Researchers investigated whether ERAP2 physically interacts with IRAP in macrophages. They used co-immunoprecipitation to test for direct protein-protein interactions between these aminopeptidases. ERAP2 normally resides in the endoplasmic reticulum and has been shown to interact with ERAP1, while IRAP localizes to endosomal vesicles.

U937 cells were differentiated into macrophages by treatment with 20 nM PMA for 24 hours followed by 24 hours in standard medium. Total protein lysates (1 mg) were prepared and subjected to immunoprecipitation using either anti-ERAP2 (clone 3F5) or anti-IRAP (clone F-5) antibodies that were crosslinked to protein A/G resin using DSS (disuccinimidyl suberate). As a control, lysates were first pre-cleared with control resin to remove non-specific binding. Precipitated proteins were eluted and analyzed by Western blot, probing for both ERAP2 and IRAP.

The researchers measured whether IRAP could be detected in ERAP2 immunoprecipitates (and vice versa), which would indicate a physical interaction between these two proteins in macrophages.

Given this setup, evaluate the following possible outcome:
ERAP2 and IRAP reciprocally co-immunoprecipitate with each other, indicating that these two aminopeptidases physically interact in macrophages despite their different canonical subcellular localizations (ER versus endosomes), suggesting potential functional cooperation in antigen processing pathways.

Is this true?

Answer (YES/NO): NO